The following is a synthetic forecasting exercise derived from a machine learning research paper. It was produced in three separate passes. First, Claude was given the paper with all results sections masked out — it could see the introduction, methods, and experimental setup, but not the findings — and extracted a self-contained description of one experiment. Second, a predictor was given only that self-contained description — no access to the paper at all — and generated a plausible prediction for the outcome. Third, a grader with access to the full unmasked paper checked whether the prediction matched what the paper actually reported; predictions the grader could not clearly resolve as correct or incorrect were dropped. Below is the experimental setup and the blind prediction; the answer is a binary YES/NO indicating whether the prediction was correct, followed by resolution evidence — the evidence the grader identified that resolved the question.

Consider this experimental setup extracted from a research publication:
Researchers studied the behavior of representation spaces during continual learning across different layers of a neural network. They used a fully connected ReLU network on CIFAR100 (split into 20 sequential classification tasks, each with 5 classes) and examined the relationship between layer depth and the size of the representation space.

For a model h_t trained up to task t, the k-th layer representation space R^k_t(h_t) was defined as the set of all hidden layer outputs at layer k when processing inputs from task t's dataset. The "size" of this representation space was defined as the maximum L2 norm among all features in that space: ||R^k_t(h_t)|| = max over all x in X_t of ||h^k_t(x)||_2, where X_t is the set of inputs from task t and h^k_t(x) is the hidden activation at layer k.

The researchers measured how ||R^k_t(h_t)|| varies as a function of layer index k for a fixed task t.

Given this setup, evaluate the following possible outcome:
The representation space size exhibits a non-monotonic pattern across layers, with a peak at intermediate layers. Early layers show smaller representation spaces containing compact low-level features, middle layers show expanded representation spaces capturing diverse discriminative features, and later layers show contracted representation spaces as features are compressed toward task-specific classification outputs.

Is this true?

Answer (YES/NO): NO